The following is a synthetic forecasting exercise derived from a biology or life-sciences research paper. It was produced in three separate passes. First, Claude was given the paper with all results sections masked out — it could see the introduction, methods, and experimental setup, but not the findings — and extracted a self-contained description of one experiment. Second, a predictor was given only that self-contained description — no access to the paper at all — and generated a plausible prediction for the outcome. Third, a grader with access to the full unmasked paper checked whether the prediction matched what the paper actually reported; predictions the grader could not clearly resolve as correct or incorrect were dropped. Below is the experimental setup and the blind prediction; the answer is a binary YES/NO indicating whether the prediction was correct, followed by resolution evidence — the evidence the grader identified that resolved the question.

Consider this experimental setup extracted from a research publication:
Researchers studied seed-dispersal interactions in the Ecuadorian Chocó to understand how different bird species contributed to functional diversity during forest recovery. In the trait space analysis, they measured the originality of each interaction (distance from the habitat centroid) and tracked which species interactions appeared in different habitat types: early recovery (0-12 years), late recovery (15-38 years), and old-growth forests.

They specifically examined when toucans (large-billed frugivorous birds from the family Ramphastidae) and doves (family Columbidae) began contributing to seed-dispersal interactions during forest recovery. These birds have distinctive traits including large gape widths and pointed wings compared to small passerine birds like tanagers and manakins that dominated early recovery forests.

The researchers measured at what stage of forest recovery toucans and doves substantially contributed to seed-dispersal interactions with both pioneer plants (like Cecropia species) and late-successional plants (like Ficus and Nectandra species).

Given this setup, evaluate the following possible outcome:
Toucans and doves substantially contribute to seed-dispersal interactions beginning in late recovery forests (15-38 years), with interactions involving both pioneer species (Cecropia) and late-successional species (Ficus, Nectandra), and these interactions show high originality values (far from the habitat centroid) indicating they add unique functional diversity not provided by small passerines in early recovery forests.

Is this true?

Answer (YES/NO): NO